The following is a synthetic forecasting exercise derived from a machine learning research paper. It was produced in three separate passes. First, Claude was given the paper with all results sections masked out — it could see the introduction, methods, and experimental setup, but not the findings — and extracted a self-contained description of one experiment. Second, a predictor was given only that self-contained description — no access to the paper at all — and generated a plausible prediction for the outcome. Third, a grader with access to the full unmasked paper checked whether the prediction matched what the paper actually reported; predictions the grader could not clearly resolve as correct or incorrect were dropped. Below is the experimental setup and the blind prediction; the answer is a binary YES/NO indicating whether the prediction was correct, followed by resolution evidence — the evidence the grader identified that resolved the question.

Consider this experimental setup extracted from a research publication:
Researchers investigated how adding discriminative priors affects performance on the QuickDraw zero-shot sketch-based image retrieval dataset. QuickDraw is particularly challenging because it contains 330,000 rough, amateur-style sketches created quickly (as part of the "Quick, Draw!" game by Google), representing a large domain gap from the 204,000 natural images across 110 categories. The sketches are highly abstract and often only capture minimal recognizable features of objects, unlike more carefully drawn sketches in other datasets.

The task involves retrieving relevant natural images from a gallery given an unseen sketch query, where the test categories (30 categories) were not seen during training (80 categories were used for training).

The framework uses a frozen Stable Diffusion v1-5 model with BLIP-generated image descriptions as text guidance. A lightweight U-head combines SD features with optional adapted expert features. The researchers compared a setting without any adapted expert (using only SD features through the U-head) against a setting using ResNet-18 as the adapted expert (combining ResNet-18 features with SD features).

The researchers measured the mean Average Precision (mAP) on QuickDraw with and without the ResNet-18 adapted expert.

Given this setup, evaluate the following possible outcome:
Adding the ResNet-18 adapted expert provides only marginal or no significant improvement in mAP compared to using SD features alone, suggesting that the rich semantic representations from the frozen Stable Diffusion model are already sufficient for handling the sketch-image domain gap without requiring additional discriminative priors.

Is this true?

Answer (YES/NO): NO